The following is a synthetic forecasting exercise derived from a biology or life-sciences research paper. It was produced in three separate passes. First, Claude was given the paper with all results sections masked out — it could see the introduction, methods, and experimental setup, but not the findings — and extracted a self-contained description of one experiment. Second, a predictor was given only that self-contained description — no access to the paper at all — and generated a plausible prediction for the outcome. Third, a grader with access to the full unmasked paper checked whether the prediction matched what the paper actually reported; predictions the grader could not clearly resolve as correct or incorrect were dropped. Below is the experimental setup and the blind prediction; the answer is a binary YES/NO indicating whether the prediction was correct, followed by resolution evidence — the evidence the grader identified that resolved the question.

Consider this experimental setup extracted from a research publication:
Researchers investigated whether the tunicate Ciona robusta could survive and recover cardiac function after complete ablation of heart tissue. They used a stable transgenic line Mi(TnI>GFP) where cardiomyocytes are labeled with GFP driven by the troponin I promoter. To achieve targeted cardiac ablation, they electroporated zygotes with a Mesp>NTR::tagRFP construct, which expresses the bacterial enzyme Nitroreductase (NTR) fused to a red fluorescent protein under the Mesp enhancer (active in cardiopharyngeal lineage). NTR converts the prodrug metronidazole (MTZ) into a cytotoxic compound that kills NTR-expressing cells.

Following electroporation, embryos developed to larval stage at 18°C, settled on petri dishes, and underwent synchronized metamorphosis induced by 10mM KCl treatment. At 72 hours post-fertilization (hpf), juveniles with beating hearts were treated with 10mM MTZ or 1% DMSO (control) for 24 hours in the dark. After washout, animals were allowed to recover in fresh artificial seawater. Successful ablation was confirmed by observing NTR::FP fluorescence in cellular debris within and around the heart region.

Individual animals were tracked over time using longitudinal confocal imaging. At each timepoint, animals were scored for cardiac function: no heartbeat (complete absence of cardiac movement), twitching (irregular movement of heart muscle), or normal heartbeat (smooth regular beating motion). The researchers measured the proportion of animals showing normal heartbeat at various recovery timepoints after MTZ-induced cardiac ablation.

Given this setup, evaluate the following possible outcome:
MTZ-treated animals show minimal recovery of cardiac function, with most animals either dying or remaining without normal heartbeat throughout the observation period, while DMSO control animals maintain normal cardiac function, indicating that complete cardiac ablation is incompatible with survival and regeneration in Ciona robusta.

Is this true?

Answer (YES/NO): NO